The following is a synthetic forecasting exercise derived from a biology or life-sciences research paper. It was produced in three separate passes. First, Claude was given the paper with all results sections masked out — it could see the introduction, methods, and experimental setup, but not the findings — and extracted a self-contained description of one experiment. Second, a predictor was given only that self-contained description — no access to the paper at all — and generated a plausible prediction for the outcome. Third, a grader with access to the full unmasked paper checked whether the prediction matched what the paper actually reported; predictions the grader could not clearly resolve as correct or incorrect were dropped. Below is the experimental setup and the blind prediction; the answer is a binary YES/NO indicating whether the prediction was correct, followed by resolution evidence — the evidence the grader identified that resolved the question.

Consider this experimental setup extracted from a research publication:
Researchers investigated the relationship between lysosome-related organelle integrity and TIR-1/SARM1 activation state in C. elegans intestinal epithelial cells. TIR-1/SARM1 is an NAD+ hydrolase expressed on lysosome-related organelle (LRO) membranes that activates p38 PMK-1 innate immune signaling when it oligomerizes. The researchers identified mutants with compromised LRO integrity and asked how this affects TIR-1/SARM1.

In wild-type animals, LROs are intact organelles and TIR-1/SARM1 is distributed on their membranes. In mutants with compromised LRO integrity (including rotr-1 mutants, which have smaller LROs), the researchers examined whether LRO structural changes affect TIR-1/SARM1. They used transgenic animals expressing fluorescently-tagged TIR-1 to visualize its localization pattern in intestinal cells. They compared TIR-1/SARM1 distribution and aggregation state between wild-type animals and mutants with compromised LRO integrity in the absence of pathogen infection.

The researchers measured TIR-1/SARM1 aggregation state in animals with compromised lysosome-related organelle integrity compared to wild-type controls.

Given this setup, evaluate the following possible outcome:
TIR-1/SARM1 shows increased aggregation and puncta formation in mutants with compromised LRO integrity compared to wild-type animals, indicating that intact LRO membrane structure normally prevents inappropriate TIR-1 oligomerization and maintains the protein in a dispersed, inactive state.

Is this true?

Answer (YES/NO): YES